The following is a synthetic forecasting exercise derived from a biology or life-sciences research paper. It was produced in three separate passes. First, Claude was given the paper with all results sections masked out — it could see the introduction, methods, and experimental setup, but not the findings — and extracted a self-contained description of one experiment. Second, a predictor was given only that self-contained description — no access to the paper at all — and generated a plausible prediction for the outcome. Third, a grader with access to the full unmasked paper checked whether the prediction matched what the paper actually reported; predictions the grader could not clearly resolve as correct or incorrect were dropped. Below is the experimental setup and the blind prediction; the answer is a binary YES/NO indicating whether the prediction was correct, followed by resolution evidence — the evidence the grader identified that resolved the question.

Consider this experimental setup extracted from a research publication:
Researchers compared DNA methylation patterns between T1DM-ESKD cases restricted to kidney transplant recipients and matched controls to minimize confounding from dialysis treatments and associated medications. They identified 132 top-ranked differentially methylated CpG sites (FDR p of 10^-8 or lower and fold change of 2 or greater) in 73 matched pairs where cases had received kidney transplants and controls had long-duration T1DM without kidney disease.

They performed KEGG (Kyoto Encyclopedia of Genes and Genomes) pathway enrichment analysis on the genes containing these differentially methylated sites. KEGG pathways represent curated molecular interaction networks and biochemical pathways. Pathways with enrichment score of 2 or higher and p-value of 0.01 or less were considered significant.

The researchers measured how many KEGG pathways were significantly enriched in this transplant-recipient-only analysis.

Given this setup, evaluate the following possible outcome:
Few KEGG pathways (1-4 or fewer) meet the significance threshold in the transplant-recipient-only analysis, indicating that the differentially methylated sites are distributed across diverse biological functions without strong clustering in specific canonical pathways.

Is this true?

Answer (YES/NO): YES